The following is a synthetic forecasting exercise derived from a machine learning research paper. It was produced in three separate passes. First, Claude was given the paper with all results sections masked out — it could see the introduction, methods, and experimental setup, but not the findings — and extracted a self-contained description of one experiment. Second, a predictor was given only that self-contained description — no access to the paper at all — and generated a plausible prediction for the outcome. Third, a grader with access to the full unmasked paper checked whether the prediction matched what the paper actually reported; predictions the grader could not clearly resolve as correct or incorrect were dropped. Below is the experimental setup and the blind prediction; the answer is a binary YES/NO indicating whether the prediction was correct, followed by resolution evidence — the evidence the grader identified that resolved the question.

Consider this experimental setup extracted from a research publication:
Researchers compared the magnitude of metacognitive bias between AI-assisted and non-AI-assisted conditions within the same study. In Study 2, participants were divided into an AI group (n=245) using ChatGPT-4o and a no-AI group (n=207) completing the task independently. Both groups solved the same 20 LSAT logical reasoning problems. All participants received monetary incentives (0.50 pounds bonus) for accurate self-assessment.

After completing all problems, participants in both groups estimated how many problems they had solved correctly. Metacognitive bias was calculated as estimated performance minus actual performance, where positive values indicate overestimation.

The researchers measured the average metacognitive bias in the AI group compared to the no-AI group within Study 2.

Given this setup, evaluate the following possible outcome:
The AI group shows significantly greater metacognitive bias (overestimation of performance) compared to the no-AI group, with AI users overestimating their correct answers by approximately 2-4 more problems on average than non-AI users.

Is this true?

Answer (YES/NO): NO